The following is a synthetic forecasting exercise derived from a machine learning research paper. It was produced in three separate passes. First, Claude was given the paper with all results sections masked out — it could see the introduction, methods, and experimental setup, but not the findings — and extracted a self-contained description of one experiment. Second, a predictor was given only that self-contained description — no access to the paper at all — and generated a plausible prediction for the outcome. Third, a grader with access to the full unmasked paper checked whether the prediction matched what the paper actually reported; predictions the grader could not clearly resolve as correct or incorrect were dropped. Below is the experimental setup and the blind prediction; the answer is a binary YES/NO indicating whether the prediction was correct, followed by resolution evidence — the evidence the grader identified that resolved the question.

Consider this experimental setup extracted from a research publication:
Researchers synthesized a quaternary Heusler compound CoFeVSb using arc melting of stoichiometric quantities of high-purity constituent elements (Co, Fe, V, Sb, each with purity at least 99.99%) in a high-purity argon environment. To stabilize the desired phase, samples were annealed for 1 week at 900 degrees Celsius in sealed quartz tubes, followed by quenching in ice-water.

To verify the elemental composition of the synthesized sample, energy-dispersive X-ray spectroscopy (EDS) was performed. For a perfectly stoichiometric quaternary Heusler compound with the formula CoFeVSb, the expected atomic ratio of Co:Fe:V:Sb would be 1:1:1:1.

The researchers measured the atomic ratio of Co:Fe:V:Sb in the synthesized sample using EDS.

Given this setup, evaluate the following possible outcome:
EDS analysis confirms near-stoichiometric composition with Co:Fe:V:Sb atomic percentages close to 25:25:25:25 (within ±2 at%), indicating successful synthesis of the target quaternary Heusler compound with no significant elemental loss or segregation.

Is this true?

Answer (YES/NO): NO